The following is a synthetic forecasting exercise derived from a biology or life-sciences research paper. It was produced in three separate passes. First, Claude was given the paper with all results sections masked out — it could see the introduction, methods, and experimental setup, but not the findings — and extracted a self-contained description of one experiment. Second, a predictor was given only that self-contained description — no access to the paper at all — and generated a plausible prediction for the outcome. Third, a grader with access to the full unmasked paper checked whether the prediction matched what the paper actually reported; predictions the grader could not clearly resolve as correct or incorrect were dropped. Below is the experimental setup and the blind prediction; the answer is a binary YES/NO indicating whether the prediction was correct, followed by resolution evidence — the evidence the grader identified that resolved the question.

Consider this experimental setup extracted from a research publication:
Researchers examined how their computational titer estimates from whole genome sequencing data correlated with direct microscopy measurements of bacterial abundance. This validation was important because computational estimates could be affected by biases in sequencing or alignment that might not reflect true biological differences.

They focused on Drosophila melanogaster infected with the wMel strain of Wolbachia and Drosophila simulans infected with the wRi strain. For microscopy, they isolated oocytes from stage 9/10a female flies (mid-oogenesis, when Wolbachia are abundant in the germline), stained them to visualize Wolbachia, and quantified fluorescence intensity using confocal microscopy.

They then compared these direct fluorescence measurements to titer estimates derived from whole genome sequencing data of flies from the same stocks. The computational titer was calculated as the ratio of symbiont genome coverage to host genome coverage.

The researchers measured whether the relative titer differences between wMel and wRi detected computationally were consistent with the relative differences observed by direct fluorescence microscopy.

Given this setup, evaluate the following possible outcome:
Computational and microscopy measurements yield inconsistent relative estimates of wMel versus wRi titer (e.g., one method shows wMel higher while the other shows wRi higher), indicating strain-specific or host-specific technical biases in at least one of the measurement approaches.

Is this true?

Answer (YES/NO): NO